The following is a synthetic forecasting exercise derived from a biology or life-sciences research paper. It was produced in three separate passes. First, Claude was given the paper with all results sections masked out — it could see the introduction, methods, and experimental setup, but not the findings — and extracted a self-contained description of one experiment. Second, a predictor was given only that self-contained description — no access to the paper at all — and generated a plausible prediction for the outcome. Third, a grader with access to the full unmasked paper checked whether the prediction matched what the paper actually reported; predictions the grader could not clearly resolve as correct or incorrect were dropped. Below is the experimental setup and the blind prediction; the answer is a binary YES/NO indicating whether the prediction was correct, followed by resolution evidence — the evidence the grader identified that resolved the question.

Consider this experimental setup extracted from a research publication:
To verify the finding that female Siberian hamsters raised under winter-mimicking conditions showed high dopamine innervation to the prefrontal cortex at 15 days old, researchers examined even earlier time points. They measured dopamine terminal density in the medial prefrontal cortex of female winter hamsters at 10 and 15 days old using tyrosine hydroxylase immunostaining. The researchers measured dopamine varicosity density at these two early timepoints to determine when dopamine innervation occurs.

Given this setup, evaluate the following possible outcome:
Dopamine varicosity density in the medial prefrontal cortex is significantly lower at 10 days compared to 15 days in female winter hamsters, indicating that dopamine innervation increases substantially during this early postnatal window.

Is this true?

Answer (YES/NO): YES